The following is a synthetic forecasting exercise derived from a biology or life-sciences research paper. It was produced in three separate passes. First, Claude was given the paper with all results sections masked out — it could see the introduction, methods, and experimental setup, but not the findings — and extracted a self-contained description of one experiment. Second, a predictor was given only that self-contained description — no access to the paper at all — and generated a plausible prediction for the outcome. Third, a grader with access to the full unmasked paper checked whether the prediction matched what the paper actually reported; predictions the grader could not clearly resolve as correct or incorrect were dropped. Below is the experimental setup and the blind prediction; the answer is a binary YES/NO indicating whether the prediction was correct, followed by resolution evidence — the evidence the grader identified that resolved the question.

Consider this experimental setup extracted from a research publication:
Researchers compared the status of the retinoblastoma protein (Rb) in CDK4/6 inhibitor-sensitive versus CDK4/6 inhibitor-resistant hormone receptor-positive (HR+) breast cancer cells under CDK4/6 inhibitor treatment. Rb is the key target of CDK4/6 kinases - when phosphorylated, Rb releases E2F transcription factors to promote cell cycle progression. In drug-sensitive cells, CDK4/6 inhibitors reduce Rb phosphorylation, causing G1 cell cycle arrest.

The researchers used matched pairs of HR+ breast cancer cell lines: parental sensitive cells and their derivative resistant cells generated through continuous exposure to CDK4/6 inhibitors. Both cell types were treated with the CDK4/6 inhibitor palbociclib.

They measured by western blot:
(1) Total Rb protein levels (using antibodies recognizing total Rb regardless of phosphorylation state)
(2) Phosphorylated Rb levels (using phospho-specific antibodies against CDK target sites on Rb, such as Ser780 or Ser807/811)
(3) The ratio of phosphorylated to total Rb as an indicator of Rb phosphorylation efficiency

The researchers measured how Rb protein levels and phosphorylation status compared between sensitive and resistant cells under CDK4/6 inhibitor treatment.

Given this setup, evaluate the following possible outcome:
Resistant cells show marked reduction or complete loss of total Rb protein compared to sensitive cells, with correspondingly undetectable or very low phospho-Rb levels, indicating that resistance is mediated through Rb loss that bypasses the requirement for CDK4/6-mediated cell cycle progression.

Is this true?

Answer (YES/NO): NO